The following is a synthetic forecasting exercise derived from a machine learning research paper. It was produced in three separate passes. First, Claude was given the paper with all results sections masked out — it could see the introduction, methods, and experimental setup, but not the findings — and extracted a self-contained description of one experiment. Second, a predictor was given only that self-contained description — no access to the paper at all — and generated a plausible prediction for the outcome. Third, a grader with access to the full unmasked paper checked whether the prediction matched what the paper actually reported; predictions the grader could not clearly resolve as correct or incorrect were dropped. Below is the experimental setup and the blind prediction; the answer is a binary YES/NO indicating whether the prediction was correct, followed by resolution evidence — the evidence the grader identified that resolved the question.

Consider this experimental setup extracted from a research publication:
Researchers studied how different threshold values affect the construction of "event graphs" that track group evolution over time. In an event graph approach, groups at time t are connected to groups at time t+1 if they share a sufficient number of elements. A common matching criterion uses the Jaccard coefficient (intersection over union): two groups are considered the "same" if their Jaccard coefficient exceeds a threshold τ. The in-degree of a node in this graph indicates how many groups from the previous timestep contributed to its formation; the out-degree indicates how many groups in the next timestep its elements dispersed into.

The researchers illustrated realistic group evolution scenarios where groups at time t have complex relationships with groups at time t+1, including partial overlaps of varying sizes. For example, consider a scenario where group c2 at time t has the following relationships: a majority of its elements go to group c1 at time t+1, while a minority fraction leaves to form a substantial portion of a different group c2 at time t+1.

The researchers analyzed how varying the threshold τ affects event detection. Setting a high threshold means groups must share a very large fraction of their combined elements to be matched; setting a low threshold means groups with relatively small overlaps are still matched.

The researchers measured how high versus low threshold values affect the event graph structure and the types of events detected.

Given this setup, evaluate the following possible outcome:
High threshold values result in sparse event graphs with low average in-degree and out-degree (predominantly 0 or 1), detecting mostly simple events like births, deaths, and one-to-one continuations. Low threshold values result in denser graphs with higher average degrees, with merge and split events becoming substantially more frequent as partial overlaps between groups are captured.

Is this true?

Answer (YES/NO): YES